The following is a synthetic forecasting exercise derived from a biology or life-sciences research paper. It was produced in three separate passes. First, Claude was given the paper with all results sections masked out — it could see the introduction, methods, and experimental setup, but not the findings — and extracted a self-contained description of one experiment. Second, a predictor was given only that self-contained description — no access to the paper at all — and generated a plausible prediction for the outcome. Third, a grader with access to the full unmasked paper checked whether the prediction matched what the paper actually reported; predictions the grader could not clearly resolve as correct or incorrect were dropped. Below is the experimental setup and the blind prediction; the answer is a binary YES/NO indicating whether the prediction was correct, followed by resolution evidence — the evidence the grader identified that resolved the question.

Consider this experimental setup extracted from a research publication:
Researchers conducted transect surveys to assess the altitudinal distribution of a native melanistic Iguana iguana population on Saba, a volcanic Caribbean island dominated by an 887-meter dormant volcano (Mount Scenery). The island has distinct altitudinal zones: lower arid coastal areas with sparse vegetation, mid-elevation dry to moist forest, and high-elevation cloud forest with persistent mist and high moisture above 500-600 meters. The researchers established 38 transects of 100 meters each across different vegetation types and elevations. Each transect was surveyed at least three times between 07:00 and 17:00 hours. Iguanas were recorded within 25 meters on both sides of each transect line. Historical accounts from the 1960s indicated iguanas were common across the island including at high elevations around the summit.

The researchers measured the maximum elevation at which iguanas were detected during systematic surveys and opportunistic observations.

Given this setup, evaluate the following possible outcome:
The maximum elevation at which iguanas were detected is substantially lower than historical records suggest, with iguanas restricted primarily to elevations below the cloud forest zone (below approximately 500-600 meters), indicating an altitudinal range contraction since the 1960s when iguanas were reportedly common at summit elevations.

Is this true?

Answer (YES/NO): YES